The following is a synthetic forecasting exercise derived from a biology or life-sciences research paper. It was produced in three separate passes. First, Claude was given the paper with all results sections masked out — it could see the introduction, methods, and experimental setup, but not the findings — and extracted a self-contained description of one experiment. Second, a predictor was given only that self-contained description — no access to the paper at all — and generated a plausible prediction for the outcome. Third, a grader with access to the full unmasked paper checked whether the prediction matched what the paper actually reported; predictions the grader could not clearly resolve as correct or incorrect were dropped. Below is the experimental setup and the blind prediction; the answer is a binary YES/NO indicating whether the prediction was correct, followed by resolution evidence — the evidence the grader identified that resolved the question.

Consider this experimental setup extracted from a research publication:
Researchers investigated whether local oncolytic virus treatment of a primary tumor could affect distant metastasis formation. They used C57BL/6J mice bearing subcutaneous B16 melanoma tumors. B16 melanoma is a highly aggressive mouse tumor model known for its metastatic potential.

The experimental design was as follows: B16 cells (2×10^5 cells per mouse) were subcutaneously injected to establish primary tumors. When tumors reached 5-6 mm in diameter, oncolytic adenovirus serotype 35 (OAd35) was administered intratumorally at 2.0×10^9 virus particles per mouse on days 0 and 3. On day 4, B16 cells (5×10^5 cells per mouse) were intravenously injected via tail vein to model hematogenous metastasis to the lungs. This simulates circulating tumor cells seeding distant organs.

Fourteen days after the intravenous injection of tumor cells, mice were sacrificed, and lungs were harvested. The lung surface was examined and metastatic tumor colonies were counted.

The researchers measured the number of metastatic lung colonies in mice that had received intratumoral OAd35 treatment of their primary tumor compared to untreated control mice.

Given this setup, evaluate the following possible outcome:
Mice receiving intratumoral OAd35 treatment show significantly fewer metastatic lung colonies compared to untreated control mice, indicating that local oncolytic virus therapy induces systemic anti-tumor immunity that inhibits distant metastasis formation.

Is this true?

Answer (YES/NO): YES